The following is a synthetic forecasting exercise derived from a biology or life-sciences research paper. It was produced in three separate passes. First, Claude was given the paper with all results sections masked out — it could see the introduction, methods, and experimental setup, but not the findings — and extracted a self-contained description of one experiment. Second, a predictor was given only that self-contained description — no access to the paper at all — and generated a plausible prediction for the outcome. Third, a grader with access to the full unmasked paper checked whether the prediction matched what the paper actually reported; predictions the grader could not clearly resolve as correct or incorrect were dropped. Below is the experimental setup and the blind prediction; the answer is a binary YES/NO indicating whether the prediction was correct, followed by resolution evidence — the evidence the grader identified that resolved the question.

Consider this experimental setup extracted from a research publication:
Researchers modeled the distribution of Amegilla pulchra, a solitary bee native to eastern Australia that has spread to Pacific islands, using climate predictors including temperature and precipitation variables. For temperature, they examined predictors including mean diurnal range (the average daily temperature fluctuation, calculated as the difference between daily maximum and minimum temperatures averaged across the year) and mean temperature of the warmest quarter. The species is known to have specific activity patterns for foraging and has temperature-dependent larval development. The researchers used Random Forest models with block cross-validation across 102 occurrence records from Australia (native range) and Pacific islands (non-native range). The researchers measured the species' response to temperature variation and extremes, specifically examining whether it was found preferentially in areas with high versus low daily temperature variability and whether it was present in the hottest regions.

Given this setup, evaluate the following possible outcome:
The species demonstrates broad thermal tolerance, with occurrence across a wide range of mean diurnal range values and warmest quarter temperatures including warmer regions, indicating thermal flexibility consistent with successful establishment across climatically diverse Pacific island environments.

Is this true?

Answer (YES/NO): NO